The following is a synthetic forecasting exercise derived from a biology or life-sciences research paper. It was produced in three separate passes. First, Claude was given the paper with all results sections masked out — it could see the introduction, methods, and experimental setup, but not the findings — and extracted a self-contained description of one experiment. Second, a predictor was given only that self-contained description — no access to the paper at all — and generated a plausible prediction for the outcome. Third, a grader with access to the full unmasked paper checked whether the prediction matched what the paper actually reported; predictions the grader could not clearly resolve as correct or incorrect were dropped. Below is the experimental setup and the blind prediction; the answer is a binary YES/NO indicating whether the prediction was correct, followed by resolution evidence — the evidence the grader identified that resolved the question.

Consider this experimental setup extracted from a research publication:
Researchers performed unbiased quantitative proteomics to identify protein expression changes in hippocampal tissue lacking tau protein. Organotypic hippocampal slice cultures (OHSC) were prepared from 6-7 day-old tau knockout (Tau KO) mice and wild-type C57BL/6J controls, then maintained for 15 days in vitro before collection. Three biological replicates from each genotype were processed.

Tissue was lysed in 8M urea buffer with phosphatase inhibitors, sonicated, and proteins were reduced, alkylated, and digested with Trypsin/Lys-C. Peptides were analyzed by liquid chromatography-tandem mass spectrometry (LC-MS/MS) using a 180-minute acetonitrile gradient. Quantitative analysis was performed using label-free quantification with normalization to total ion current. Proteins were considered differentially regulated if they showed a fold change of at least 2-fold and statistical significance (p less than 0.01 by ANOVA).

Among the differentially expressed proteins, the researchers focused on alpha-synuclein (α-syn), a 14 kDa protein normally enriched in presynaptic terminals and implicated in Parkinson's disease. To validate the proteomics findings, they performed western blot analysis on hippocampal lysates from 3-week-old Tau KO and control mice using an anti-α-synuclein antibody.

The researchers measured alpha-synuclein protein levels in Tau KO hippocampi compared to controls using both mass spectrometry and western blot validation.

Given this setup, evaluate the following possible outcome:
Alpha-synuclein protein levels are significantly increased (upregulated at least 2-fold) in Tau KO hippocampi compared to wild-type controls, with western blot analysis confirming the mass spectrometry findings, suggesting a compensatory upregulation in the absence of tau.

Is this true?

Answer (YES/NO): YES